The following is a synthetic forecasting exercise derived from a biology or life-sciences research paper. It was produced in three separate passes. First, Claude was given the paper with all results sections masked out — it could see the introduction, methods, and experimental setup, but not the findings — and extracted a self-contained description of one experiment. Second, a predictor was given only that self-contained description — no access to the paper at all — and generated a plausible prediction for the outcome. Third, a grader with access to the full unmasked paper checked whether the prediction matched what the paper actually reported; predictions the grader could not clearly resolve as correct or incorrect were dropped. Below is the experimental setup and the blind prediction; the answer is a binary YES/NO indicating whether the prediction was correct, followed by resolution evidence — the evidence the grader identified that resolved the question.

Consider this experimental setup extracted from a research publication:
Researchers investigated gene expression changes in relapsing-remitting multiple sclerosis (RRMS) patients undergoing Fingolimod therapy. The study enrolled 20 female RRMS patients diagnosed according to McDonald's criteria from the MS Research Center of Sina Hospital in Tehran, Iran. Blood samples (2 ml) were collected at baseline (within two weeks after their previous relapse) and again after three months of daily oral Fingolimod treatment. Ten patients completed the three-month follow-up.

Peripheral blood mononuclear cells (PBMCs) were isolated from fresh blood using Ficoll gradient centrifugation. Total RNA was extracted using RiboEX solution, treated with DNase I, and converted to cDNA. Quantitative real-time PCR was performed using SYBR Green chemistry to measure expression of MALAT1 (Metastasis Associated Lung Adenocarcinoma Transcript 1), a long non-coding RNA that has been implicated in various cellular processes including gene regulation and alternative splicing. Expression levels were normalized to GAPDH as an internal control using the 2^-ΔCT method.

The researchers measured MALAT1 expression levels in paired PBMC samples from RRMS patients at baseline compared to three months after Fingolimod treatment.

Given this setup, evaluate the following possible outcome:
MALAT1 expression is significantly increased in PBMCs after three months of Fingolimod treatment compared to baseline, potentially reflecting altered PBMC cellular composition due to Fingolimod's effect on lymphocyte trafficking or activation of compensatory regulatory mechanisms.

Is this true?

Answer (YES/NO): NO